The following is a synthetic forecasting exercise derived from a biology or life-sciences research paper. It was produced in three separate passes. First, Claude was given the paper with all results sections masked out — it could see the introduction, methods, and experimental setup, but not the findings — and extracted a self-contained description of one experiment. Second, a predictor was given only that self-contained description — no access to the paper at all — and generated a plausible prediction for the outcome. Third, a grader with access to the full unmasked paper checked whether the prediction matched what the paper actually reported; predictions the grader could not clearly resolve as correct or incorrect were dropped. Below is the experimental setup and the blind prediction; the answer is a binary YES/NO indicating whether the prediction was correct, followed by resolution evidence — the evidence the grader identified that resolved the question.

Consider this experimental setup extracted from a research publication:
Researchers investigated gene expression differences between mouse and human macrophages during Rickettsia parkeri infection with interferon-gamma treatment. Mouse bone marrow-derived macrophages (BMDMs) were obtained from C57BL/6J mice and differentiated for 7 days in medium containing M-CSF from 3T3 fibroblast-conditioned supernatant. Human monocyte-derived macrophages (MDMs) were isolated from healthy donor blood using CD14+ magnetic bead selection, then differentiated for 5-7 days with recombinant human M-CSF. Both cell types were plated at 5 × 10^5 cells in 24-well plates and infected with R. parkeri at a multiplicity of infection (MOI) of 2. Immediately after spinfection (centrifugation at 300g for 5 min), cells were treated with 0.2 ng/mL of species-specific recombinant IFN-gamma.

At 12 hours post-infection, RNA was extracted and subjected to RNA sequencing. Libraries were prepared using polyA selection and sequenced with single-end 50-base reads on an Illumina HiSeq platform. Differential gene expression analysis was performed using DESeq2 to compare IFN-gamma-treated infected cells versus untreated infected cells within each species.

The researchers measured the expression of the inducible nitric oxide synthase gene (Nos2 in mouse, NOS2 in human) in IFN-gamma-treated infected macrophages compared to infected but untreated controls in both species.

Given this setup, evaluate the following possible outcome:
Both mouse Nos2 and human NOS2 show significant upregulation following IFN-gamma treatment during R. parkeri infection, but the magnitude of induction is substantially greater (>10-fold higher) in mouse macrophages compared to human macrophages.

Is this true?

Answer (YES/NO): NO